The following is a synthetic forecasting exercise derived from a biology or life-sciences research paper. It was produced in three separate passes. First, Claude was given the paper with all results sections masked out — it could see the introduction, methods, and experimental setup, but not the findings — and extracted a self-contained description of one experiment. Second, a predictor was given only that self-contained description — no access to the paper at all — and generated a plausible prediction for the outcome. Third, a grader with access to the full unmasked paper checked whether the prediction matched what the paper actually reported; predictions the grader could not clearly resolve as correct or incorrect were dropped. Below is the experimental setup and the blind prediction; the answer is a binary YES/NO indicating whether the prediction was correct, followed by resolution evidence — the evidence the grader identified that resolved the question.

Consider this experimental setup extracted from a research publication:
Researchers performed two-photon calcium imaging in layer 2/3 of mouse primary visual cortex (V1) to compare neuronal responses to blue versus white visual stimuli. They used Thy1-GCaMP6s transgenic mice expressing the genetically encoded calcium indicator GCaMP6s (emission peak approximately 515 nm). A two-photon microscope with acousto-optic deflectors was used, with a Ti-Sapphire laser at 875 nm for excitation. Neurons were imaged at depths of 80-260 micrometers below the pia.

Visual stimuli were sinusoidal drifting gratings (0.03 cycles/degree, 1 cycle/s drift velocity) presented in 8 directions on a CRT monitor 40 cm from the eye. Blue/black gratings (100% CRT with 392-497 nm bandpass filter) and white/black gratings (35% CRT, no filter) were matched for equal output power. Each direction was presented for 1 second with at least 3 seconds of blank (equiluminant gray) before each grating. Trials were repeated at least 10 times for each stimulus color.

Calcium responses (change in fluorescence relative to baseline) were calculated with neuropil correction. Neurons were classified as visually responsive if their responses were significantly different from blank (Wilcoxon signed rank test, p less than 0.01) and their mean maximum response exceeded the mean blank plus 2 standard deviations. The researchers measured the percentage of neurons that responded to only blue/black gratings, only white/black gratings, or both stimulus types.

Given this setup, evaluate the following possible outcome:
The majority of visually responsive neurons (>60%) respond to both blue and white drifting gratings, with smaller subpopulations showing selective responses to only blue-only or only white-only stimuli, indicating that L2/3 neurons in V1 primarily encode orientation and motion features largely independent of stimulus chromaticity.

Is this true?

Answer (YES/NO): YES